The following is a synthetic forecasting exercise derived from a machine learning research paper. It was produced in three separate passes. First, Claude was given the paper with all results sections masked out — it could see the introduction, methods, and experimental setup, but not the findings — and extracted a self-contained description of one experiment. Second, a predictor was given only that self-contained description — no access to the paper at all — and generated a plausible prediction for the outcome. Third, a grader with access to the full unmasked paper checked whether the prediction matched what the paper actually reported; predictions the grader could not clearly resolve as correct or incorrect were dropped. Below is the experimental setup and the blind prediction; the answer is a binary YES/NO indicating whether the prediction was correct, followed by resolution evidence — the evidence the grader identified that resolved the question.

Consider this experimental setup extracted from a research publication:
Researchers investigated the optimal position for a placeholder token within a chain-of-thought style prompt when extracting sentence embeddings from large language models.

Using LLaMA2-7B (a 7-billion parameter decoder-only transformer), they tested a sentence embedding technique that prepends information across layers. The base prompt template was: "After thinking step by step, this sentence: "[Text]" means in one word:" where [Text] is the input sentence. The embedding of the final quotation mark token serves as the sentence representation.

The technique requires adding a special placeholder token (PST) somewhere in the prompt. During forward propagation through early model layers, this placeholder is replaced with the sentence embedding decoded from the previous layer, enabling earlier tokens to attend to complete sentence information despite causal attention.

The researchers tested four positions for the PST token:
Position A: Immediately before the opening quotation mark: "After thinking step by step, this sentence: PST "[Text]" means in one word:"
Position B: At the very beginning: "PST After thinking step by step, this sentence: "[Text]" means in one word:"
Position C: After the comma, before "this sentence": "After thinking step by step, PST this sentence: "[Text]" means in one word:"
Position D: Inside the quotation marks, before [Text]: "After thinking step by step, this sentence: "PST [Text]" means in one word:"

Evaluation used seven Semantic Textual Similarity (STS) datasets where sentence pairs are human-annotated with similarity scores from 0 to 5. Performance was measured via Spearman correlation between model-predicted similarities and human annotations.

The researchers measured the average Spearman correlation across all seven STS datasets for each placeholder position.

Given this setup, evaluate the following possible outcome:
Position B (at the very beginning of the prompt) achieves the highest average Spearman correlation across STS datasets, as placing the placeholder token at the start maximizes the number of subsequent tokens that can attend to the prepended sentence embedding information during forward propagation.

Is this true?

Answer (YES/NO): NO